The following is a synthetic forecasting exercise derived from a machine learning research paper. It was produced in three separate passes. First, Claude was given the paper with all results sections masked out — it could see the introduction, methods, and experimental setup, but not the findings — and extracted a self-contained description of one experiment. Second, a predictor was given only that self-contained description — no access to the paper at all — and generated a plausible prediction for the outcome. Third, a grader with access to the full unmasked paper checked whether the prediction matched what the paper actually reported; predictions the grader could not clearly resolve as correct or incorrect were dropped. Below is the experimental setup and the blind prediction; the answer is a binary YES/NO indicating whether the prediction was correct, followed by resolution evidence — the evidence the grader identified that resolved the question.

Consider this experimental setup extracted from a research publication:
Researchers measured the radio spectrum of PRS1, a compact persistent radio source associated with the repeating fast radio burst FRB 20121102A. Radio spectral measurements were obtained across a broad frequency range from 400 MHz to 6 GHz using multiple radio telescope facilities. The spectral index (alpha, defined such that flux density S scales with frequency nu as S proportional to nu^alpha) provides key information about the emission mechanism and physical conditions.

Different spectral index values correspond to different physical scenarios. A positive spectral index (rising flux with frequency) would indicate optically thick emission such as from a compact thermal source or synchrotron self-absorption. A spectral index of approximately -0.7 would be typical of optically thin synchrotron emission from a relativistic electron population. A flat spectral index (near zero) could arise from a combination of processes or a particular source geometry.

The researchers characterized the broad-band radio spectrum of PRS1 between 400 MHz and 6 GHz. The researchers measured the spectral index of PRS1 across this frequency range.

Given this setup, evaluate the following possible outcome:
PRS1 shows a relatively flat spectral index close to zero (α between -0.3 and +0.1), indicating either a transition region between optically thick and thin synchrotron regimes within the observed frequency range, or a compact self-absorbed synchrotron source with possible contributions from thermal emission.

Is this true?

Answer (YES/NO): NO